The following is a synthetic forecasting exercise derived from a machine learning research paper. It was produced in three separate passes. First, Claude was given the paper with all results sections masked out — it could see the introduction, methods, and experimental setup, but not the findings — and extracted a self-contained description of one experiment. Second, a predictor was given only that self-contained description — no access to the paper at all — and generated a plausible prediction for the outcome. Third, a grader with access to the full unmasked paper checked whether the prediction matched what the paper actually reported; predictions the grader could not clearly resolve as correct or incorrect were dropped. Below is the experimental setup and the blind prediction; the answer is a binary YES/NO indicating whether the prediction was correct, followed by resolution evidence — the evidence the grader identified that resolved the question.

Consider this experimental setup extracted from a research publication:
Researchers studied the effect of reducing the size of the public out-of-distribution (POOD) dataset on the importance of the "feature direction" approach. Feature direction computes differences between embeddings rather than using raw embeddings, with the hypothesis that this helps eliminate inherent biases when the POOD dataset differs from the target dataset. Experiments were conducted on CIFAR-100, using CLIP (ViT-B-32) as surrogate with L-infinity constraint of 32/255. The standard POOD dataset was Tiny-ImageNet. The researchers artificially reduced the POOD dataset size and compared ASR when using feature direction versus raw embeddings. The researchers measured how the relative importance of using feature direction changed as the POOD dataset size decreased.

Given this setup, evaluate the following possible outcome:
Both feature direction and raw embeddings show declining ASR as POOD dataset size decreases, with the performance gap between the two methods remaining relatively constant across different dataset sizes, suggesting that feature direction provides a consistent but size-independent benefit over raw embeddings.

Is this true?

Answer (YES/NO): NO